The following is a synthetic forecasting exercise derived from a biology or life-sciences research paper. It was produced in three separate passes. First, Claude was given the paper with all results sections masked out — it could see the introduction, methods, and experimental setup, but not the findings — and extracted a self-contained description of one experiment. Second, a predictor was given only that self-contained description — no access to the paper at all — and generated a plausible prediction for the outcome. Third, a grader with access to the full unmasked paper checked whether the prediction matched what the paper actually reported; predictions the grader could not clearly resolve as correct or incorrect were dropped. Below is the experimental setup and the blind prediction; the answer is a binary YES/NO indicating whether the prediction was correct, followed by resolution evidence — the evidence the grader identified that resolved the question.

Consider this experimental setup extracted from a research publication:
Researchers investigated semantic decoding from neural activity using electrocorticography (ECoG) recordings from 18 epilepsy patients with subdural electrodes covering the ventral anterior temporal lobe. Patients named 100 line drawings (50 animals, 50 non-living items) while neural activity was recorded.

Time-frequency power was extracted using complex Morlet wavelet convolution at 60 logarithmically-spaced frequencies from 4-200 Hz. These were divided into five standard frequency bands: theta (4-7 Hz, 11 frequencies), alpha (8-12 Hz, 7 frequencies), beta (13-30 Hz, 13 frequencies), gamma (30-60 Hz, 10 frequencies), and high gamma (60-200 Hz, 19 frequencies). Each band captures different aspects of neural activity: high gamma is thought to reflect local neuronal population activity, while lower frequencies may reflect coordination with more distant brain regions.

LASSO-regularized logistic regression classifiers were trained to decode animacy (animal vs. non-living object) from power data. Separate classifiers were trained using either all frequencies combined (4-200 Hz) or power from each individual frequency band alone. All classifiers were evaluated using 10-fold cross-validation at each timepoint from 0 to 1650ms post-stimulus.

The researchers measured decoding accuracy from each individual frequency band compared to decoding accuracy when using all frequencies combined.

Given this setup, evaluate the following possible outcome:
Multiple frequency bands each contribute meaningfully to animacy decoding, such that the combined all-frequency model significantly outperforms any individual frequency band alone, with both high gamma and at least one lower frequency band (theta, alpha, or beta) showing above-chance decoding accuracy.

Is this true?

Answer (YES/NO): YES